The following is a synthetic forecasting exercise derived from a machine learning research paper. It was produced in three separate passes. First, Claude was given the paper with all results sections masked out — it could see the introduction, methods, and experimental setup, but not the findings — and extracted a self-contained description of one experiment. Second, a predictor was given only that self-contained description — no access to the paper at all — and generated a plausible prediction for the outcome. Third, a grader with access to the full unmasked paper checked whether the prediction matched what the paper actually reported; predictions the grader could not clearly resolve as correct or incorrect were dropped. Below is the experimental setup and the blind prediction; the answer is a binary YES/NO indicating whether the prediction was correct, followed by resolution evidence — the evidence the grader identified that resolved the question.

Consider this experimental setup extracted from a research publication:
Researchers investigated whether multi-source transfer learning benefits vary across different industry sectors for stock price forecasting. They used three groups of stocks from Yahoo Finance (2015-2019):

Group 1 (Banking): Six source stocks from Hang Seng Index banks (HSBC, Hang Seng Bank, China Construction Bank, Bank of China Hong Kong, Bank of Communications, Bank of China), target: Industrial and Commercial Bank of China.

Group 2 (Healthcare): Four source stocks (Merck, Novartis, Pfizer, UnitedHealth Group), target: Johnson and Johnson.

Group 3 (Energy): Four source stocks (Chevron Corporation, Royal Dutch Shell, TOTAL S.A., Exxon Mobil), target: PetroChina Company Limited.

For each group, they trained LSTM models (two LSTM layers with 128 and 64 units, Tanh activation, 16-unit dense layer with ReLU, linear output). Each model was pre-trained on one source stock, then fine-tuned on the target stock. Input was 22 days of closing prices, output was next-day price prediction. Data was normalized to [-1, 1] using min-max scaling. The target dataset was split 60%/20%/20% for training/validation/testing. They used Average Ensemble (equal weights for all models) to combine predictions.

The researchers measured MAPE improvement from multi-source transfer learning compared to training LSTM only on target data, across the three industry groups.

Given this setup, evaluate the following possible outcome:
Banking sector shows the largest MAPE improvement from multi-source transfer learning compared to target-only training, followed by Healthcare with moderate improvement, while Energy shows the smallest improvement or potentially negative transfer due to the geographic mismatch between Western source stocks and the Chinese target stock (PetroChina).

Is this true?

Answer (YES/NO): NO